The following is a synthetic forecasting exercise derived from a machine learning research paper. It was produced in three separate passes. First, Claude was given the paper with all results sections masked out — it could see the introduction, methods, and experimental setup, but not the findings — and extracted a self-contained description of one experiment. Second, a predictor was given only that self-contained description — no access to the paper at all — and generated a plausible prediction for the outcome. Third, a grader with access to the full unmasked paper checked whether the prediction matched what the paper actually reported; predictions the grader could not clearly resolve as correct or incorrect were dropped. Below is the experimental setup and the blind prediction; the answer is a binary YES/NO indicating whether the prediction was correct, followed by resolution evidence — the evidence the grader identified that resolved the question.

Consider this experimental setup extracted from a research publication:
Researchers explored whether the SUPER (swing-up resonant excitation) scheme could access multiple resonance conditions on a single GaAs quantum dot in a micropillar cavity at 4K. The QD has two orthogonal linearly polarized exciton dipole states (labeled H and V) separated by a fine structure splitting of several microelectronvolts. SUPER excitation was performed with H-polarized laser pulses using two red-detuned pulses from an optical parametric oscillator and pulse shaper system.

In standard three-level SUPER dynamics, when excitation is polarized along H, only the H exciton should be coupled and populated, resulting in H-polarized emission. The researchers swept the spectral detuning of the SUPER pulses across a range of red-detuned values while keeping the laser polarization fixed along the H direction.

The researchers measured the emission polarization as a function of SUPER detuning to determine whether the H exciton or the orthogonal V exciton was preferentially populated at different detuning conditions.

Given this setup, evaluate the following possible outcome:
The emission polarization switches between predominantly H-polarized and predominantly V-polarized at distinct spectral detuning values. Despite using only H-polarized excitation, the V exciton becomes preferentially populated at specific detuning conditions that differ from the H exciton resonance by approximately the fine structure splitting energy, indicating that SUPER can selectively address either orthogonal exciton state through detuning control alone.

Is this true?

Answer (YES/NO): NO